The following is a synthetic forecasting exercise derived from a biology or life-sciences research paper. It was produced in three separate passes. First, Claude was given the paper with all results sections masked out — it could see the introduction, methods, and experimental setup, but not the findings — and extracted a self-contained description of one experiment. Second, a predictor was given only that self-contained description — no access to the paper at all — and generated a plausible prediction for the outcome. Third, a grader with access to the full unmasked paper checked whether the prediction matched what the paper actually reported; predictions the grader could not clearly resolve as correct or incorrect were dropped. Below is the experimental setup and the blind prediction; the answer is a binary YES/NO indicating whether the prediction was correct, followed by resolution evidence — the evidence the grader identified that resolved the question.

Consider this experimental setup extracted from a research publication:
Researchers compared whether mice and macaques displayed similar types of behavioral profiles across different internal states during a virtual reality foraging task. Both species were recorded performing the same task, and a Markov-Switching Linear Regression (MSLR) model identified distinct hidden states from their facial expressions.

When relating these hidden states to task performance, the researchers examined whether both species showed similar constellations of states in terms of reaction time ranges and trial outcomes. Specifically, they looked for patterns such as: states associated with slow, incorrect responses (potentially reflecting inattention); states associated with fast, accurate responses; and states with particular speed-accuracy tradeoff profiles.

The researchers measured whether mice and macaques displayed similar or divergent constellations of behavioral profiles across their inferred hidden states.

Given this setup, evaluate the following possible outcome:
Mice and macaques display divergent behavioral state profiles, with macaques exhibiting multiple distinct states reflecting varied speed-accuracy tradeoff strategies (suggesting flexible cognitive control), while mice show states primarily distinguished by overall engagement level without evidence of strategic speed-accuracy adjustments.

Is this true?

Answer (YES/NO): NO